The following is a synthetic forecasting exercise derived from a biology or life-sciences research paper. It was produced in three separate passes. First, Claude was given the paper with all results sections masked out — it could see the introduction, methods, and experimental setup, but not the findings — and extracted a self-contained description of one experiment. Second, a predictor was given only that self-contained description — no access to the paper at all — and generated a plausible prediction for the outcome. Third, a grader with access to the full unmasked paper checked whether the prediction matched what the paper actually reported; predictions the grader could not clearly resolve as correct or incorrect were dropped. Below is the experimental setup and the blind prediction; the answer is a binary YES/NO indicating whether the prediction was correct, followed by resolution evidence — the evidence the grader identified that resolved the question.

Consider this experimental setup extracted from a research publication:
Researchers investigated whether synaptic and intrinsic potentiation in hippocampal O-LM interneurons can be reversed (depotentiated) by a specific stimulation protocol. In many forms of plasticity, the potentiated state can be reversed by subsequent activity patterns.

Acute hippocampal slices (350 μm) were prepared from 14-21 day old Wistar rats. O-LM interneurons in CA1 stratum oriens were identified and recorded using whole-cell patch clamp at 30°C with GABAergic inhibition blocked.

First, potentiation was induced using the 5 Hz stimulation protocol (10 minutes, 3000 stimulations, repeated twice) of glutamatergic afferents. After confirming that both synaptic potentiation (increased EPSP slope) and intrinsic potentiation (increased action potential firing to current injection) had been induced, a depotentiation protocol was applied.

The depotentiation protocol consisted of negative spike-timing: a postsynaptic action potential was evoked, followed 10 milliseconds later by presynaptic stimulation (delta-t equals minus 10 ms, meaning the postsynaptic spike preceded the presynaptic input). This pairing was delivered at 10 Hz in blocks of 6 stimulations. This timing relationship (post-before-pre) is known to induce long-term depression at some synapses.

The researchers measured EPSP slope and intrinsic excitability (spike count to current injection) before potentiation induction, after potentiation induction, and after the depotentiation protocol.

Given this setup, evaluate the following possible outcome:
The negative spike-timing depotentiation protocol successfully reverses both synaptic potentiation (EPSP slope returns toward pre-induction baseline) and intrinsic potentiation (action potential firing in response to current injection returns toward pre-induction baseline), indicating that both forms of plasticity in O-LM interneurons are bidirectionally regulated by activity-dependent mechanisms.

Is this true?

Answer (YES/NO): YES